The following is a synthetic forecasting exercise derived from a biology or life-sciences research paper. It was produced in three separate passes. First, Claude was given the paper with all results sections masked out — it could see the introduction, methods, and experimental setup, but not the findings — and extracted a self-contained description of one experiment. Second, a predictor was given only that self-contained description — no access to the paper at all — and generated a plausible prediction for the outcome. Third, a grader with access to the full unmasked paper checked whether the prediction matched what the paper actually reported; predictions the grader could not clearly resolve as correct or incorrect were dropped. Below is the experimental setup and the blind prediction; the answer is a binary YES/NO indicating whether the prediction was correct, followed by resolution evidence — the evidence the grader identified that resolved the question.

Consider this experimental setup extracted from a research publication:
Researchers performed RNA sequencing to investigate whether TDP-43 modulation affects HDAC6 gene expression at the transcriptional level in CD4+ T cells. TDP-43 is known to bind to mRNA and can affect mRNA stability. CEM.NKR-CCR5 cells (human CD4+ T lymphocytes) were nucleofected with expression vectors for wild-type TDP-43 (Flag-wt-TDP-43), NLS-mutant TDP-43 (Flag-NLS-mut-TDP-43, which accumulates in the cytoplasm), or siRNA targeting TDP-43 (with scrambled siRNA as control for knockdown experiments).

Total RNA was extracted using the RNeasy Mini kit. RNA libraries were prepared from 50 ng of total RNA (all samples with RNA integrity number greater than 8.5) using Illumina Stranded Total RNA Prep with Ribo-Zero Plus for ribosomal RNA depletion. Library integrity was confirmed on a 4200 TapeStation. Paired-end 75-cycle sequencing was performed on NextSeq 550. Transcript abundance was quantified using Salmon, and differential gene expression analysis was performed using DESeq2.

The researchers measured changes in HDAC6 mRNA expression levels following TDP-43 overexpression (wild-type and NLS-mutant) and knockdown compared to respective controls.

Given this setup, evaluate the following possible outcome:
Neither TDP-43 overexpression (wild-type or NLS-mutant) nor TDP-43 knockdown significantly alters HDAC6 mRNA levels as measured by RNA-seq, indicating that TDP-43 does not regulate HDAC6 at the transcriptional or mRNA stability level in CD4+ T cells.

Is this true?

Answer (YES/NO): NO